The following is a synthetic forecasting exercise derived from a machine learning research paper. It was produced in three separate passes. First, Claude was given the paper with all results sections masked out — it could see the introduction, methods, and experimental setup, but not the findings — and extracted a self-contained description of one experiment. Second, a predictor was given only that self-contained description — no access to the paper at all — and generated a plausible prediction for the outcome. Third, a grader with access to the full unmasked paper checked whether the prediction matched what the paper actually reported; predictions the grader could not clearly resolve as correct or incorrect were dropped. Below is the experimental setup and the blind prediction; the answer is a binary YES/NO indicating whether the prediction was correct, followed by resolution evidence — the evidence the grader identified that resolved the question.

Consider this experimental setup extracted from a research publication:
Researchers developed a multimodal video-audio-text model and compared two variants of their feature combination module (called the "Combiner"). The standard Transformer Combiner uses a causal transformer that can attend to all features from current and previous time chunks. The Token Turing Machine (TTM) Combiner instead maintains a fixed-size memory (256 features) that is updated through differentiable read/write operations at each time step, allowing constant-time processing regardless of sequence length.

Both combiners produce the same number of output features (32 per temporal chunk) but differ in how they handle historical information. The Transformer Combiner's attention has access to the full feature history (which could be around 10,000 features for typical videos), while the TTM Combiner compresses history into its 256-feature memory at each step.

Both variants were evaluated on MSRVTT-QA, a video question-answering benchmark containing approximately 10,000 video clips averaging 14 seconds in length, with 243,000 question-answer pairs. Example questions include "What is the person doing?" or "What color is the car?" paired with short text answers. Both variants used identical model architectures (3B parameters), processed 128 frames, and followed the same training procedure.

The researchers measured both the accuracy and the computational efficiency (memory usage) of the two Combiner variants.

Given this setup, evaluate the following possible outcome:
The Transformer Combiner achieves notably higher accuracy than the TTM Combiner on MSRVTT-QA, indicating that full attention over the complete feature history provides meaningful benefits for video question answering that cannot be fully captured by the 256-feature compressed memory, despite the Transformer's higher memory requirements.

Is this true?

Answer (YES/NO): NO